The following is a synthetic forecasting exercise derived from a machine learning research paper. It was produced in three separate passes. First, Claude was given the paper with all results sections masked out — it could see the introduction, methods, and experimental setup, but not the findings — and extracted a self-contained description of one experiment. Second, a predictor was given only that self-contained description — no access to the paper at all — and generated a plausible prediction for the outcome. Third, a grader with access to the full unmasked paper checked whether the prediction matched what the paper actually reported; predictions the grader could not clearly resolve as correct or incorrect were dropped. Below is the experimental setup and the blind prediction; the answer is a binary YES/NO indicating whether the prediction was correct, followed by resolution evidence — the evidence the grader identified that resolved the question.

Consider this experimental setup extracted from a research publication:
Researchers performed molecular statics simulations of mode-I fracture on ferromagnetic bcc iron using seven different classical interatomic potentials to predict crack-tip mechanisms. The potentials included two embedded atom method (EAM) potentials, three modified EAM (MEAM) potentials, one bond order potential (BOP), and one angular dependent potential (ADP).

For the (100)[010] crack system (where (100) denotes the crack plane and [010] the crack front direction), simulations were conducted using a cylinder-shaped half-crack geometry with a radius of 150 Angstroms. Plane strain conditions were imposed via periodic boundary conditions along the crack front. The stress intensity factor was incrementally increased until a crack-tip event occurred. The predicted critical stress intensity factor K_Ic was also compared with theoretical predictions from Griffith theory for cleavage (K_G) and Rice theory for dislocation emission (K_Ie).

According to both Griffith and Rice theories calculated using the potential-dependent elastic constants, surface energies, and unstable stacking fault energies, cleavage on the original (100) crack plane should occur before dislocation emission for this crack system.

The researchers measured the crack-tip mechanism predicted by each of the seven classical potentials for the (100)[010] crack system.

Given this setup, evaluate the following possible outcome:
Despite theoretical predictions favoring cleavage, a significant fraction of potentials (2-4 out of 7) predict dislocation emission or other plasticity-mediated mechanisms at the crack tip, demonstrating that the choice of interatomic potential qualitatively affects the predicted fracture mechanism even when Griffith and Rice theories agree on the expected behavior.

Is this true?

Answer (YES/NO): NO